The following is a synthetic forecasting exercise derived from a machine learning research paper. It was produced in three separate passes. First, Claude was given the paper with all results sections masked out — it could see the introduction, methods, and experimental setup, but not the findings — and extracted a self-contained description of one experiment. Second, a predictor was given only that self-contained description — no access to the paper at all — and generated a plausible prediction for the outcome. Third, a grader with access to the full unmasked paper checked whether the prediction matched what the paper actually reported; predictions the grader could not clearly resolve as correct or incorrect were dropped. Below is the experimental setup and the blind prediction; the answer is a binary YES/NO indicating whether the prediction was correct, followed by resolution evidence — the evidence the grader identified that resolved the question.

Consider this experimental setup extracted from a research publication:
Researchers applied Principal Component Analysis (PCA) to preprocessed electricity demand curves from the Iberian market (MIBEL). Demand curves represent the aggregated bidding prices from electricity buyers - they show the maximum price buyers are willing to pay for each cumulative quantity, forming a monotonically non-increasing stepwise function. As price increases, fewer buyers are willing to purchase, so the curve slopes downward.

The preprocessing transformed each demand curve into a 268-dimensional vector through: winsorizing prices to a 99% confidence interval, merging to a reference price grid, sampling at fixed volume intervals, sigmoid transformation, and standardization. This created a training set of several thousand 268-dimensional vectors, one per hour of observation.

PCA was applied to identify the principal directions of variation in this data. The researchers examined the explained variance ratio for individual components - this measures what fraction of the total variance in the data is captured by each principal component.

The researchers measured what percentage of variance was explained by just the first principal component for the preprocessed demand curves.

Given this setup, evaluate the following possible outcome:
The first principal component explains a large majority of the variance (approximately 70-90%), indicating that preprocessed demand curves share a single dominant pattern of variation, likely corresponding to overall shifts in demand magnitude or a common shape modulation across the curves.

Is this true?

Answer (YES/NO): NO